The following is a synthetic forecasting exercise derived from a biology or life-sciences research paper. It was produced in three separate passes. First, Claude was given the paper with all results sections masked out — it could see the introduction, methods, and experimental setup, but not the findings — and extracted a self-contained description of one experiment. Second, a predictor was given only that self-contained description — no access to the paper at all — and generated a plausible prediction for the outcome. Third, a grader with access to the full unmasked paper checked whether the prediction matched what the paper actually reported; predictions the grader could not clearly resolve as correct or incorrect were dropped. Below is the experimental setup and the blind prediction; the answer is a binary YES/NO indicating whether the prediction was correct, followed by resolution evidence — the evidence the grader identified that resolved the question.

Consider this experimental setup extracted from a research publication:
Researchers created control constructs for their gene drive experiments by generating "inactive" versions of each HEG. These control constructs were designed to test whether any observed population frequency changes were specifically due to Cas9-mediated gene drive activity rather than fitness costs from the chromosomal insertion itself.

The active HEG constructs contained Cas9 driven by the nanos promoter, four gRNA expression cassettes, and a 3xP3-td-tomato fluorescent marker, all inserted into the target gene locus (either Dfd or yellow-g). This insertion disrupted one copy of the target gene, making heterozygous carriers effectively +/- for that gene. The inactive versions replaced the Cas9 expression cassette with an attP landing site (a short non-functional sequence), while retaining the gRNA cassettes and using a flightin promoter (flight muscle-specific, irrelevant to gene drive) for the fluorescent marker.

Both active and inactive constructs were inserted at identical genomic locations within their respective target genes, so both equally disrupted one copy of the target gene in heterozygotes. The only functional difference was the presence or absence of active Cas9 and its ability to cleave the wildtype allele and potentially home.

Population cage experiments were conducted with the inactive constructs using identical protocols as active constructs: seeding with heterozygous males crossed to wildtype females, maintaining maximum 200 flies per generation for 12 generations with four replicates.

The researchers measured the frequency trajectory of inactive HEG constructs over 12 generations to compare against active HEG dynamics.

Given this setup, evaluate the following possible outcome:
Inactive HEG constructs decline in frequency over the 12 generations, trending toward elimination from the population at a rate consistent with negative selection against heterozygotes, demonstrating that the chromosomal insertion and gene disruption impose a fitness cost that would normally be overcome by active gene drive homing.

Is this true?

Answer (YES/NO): NO